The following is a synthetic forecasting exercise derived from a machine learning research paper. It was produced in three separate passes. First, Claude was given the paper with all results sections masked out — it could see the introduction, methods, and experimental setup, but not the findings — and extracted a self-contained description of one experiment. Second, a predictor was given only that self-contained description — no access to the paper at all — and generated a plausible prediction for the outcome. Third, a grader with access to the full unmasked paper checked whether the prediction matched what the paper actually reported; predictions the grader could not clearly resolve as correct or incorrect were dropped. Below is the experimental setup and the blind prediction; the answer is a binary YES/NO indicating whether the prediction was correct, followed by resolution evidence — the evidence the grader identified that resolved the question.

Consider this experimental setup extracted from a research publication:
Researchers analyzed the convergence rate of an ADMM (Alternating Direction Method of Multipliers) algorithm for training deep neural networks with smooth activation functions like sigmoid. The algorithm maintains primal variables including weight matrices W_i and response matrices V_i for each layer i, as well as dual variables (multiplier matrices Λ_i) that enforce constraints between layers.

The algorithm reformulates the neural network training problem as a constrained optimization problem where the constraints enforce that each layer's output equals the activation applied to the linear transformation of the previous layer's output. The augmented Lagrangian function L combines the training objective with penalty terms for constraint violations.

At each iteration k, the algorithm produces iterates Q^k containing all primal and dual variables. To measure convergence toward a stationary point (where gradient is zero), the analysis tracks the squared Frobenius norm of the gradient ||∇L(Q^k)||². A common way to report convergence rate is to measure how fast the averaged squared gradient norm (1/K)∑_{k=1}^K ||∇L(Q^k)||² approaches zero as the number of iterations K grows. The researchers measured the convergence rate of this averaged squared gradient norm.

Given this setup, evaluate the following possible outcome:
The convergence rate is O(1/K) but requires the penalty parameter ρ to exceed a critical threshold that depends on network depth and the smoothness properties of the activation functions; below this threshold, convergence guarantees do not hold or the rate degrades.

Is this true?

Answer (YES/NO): YES